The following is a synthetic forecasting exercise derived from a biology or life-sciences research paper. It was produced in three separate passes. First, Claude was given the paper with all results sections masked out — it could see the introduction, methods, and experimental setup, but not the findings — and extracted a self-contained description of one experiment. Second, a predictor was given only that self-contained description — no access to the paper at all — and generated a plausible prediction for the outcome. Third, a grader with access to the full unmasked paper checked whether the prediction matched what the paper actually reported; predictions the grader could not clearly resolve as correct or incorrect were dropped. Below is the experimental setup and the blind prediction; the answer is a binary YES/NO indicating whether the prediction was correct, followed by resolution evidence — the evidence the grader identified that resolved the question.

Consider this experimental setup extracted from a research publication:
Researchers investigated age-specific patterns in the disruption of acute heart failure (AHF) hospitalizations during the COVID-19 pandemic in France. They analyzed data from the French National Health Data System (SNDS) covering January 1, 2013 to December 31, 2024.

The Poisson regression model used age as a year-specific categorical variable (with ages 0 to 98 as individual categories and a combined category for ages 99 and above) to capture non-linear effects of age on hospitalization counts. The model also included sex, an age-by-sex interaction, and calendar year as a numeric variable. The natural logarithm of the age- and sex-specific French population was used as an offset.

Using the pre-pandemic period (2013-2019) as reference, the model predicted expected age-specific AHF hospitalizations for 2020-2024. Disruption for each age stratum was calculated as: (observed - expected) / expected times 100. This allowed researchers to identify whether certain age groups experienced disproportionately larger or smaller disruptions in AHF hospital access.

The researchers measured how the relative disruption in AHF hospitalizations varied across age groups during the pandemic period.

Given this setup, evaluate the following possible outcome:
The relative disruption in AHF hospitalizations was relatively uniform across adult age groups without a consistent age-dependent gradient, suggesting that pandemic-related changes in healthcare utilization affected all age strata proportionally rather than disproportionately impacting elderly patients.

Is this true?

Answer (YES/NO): NO